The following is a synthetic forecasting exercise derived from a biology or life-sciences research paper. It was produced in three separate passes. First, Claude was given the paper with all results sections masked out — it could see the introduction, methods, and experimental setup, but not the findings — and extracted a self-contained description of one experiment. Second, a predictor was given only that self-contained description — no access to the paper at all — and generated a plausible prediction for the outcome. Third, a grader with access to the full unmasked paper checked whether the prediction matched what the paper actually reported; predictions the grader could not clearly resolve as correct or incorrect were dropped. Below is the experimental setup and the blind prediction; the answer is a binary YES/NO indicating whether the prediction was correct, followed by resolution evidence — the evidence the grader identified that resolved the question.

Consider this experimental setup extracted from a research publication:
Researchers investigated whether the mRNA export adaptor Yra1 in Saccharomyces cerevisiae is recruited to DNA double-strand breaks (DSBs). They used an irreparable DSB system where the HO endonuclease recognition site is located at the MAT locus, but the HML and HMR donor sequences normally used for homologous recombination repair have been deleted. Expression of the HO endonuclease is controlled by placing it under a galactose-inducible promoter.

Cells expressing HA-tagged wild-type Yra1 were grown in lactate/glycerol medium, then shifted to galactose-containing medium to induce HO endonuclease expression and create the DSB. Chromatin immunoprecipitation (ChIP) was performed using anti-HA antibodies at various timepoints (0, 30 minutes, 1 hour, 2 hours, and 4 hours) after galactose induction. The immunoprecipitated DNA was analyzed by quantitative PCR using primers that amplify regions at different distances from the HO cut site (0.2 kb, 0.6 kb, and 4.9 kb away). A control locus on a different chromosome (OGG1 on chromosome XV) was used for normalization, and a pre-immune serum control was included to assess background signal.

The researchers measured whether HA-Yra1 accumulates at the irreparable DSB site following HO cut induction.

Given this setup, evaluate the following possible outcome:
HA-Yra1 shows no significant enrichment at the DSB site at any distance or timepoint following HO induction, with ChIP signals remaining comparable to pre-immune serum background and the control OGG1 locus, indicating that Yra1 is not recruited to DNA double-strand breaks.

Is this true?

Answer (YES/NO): NO